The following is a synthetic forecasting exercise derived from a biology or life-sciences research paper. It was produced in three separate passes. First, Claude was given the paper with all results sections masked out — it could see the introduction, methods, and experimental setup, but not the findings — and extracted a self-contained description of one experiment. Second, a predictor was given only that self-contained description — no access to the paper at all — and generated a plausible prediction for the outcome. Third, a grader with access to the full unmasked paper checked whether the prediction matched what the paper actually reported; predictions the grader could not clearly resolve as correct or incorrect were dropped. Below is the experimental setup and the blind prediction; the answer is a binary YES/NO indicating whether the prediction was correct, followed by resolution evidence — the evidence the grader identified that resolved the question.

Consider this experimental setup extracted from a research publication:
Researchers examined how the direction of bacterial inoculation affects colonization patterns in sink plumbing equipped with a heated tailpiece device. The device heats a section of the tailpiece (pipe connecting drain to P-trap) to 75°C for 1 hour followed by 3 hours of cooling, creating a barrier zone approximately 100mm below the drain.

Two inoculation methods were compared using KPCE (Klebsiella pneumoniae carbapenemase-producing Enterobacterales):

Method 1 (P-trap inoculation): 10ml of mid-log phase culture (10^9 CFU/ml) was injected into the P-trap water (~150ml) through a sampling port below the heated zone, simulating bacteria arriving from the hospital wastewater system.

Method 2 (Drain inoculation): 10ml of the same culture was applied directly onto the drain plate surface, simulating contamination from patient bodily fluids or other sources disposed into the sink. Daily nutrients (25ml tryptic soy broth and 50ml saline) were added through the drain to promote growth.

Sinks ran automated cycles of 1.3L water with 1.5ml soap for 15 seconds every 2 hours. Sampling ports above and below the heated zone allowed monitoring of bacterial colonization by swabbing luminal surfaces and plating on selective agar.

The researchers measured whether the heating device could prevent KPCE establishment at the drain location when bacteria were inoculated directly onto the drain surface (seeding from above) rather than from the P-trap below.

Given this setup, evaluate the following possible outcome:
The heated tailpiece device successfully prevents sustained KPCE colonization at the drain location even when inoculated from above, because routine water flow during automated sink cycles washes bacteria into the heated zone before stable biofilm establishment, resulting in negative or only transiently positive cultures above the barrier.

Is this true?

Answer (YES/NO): YES